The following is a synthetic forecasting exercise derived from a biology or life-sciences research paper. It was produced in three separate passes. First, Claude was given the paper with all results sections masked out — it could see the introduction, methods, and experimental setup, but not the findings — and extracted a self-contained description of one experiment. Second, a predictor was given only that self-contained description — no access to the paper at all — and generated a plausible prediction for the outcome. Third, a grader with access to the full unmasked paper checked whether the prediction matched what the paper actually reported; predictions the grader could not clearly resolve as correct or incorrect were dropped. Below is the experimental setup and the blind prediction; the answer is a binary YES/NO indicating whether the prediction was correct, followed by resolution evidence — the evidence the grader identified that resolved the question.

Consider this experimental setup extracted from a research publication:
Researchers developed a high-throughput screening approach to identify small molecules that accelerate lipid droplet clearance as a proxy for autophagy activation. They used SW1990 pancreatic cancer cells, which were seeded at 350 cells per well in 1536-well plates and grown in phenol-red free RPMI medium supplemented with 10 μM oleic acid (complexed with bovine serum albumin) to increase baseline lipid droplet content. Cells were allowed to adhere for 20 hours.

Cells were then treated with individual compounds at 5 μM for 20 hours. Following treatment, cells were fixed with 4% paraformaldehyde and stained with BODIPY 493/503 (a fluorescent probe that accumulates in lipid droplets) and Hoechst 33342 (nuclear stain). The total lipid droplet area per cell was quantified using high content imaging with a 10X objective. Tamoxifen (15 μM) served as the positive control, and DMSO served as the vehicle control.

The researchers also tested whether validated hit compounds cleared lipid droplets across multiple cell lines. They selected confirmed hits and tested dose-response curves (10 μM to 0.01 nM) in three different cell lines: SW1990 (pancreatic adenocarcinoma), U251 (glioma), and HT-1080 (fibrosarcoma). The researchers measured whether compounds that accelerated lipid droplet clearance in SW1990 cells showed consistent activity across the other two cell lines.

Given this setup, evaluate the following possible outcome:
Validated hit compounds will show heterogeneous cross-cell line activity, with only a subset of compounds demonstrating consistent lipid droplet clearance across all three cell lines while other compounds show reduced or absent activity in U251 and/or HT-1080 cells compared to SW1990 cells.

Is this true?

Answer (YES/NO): YES